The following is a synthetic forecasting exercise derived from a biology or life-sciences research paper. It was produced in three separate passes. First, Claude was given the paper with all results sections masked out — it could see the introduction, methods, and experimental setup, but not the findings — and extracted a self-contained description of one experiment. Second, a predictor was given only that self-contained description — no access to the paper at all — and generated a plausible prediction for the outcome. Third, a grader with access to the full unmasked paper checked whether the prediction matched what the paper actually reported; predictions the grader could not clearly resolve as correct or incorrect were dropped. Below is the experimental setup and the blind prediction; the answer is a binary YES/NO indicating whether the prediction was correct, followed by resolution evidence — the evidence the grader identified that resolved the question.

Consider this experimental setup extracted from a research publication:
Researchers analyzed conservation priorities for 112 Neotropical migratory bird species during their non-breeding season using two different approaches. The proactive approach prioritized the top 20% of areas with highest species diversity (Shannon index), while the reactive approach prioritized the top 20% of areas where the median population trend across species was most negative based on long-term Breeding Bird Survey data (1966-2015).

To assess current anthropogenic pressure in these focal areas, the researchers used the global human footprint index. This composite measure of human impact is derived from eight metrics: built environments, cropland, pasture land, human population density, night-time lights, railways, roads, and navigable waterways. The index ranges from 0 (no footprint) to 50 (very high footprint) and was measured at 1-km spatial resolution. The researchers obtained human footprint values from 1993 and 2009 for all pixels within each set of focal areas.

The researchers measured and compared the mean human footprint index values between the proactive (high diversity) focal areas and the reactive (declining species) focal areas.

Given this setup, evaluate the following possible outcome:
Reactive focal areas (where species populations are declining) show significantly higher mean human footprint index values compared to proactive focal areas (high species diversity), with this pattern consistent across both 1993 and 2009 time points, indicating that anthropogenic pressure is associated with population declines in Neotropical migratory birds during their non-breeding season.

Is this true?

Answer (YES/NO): NO